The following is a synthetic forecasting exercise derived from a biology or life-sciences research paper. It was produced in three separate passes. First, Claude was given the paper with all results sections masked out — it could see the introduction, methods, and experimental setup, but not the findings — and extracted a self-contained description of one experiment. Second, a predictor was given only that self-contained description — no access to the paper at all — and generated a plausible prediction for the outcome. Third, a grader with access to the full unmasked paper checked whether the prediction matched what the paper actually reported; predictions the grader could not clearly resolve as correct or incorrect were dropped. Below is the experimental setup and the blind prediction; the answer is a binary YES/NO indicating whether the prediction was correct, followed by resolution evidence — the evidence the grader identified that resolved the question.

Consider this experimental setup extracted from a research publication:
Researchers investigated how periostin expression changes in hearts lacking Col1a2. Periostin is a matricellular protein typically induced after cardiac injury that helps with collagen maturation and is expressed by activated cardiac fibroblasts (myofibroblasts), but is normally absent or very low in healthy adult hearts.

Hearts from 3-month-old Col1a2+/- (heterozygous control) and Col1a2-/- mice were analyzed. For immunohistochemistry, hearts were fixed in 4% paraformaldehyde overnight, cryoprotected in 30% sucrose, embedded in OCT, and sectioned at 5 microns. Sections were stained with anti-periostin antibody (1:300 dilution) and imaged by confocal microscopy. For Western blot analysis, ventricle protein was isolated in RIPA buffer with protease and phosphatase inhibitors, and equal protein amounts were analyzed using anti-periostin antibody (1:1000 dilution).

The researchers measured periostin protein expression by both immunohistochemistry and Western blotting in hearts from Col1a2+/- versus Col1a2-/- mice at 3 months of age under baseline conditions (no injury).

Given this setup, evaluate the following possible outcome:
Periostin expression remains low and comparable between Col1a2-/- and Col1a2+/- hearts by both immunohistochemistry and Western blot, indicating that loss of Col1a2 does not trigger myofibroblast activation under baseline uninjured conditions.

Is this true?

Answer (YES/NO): NO